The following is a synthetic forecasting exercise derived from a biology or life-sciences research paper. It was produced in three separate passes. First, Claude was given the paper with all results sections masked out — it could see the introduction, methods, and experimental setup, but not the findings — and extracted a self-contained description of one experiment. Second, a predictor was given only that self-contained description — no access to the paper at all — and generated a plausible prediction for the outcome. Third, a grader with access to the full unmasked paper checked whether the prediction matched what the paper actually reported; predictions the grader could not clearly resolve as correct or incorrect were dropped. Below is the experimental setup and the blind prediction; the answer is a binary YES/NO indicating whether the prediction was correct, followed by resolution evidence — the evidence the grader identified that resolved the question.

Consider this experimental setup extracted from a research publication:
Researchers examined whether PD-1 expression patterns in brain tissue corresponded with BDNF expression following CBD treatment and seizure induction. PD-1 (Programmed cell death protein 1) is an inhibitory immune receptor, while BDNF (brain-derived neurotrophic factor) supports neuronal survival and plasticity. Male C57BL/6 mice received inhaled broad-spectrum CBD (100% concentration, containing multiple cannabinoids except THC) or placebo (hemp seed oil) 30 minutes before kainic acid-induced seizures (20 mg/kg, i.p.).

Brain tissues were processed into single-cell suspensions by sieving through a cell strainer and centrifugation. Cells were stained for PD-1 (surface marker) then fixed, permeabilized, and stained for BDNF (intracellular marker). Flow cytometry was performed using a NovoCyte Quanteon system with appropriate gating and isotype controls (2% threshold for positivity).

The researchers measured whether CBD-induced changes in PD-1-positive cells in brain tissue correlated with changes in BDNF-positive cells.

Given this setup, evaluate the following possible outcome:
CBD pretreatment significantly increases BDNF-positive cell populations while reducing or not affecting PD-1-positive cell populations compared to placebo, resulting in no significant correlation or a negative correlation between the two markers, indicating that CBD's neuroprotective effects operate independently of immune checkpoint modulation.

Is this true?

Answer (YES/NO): NO